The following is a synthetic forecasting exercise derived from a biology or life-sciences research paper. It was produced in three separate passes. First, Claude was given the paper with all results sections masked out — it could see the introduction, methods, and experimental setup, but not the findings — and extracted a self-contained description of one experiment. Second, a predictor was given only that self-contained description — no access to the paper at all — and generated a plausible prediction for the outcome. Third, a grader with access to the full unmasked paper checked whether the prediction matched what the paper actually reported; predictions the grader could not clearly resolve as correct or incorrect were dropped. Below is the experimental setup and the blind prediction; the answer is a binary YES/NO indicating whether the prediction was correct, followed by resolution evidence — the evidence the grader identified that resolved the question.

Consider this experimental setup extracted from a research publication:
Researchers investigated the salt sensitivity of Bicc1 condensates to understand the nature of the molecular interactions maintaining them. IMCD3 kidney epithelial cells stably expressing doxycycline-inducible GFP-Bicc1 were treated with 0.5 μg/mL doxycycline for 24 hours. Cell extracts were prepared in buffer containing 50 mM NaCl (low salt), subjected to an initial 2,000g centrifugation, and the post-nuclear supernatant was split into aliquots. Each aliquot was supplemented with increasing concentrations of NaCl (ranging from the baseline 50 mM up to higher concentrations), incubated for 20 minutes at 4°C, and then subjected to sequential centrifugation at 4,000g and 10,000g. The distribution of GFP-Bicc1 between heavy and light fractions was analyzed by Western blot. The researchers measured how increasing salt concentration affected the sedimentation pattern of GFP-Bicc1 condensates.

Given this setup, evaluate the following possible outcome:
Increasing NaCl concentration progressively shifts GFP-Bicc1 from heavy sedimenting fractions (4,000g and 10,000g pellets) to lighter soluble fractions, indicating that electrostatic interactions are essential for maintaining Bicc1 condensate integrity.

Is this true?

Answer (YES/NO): YES